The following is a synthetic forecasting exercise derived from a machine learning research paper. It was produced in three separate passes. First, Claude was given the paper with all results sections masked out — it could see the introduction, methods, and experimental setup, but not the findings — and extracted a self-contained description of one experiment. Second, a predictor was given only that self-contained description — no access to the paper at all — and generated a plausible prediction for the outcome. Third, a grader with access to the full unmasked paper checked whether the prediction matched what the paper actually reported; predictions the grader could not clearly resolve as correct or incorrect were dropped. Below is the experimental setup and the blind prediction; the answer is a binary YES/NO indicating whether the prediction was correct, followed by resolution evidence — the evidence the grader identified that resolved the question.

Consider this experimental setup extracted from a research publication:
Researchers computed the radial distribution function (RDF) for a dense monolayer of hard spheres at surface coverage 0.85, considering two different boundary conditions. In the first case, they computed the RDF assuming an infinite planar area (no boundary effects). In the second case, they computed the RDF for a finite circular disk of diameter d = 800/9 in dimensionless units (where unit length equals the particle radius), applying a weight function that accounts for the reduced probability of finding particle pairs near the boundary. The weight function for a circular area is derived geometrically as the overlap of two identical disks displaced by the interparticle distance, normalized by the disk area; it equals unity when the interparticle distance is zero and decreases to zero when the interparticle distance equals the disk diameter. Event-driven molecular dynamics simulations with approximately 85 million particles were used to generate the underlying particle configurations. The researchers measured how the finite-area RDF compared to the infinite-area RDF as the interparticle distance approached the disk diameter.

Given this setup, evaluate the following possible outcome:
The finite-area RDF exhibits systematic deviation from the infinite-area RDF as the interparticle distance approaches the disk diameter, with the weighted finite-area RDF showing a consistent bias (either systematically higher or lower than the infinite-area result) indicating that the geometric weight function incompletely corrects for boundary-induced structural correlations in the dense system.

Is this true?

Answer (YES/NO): NO